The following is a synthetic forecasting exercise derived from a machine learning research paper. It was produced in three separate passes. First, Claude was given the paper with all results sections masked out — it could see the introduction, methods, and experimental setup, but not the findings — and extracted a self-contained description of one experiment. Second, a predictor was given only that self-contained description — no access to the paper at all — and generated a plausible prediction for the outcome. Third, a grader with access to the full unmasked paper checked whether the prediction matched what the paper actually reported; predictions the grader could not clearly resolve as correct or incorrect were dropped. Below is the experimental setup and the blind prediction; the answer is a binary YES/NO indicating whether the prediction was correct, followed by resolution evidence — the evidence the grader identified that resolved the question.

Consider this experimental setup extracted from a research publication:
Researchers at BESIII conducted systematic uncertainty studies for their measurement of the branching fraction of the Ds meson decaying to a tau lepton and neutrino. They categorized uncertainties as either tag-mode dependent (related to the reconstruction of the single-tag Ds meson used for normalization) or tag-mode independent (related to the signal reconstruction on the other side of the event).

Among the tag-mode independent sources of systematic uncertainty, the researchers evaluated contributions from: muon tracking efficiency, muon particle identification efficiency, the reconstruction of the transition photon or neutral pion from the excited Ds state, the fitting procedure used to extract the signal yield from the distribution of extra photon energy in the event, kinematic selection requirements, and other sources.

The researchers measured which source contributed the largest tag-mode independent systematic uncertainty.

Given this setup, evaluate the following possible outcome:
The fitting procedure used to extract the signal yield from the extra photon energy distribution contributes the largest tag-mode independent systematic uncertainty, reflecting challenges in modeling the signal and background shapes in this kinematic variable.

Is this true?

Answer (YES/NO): YES